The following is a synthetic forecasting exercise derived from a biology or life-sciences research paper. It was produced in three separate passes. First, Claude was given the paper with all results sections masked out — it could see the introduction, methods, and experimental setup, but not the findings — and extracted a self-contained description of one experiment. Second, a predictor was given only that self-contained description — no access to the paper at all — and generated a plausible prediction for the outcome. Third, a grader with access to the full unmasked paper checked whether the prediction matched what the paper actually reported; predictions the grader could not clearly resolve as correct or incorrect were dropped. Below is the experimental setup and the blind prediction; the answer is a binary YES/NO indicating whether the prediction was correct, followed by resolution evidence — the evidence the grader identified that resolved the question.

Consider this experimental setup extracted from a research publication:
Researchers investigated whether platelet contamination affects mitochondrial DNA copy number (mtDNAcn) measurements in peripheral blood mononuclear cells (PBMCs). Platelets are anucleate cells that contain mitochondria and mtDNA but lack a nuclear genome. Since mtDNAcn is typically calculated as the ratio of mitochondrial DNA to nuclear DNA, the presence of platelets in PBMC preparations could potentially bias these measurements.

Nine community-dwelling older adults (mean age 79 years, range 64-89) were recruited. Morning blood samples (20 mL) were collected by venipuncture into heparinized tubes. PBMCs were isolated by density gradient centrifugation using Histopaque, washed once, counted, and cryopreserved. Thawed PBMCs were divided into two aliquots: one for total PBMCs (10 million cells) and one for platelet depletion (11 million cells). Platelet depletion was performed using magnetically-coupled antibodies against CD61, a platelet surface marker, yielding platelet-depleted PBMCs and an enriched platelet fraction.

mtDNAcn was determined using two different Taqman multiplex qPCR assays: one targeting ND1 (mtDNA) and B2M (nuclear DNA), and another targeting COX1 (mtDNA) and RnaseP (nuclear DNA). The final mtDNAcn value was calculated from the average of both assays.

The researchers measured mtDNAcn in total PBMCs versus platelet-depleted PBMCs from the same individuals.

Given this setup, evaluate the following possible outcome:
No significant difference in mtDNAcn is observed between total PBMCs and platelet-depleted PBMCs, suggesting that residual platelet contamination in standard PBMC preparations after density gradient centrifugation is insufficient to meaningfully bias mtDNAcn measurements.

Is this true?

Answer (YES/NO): NO